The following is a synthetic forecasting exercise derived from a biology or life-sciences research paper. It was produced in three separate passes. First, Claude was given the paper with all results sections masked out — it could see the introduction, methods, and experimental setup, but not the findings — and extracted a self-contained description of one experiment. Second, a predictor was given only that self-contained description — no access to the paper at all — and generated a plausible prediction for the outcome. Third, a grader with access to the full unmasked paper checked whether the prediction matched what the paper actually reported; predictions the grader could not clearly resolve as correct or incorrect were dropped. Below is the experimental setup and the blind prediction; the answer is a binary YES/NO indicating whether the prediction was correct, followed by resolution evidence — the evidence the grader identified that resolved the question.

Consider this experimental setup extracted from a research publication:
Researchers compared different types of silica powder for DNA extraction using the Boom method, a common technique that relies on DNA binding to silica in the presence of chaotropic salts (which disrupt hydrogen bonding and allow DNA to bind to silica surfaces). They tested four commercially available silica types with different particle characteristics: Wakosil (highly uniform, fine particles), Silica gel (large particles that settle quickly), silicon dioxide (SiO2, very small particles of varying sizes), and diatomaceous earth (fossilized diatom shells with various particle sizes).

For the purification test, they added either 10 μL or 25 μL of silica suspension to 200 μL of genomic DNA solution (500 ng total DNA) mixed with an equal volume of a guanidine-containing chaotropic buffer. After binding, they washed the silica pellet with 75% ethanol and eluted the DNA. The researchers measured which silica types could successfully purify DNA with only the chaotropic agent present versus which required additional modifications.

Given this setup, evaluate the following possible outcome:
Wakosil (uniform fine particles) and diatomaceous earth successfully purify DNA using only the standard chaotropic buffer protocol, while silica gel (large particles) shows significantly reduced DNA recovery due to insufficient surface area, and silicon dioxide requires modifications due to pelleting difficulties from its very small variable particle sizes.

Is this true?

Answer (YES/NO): NO